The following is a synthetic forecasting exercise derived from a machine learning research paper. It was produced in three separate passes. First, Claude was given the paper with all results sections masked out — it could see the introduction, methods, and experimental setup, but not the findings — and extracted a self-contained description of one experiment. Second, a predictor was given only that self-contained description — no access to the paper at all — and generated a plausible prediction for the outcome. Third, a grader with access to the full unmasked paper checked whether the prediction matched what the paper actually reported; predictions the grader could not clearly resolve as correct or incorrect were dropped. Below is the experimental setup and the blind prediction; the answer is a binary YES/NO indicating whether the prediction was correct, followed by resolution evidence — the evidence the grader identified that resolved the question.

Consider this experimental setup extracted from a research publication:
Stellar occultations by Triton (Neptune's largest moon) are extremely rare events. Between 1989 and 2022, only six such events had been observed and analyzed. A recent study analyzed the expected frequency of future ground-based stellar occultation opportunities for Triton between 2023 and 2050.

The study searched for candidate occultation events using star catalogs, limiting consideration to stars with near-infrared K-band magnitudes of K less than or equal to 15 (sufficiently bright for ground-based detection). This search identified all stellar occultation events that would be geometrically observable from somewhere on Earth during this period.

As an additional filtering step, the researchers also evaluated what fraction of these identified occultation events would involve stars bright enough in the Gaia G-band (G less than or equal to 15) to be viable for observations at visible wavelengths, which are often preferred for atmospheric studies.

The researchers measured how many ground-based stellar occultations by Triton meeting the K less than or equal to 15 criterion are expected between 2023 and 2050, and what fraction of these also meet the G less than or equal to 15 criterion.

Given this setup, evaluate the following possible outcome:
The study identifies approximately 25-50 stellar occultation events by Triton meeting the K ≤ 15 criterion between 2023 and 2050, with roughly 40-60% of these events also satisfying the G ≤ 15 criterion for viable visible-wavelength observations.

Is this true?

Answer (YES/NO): NO